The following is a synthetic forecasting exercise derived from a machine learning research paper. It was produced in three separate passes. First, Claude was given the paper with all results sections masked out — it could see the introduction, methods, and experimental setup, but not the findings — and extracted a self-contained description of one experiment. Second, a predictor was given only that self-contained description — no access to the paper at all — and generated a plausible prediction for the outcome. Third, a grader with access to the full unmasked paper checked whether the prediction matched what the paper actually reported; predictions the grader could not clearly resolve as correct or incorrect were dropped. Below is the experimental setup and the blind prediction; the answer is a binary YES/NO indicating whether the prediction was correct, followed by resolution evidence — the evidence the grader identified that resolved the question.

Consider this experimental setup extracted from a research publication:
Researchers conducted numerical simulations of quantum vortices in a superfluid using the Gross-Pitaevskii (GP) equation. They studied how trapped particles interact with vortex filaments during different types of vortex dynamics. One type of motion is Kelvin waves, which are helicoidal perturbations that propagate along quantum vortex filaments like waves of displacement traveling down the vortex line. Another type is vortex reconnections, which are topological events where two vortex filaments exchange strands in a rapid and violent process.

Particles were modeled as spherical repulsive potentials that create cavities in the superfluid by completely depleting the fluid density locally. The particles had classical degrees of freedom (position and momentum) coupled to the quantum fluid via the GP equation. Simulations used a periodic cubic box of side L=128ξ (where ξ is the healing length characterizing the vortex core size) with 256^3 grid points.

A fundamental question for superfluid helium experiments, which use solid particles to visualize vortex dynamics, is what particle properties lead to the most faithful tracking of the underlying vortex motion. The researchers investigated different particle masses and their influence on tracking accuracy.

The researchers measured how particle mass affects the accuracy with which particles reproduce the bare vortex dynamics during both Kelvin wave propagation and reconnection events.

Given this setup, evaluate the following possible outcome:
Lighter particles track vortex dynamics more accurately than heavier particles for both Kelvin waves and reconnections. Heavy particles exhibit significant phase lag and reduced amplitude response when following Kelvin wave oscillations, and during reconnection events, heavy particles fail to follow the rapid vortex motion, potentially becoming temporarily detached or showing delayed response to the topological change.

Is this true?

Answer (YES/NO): NO